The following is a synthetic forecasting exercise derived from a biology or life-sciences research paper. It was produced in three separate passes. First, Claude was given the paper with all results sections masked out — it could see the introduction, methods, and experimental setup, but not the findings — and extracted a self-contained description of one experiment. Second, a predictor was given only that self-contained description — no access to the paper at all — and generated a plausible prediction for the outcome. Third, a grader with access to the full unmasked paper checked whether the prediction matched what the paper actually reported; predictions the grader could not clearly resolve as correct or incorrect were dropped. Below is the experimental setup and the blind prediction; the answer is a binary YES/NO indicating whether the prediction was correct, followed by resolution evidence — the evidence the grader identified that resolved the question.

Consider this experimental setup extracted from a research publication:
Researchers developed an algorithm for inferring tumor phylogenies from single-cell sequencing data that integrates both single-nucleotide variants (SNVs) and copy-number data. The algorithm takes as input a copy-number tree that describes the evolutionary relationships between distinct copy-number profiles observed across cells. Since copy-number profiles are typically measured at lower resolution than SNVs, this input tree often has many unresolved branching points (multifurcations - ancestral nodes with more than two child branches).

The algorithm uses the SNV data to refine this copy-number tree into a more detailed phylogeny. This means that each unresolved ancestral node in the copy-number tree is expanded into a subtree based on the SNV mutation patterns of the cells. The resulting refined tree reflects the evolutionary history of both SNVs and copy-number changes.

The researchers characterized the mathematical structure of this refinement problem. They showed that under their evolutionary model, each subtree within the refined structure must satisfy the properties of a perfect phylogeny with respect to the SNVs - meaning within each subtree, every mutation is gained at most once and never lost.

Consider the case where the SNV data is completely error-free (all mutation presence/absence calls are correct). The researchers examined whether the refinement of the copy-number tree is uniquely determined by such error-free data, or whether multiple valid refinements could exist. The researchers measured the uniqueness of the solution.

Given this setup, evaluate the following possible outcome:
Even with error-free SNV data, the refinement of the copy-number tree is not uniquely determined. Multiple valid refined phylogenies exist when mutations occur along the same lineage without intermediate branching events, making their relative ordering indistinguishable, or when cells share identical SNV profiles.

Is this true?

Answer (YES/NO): NO